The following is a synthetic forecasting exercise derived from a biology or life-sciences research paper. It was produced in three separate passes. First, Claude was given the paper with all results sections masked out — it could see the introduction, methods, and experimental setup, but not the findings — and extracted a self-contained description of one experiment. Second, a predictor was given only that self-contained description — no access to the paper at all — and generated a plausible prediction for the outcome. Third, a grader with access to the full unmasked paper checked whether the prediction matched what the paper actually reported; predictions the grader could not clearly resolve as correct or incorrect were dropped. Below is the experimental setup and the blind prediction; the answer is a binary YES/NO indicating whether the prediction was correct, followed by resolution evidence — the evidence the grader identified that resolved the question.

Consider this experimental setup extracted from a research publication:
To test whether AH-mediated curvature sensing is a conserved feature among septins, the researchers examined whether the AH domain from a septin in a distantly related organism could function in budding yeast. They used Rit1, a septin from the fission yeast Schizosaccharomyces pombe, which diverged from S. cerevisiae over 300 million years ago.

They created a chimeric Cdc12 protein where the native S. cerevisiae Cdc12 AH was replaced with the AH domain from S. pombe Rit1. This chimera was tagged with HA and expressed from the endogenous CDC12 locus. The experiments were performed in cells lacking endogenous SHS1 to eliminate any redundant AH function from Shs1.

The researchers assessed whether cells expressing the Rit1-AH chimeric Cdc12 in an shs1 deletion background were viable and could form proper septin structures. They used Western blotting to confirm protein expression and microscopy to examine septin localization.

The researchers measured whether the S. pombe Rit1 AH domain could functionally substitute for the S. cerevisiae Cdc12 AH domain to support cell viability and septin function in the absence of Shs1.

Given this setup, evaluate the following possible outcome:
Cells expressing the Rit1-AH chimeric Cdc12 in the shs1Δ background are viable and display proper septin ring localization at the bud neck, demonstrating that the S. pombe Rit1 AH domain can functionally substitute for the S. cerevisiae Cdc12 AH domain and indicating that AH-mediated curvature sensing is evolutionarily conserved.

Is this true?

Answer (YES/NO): NO